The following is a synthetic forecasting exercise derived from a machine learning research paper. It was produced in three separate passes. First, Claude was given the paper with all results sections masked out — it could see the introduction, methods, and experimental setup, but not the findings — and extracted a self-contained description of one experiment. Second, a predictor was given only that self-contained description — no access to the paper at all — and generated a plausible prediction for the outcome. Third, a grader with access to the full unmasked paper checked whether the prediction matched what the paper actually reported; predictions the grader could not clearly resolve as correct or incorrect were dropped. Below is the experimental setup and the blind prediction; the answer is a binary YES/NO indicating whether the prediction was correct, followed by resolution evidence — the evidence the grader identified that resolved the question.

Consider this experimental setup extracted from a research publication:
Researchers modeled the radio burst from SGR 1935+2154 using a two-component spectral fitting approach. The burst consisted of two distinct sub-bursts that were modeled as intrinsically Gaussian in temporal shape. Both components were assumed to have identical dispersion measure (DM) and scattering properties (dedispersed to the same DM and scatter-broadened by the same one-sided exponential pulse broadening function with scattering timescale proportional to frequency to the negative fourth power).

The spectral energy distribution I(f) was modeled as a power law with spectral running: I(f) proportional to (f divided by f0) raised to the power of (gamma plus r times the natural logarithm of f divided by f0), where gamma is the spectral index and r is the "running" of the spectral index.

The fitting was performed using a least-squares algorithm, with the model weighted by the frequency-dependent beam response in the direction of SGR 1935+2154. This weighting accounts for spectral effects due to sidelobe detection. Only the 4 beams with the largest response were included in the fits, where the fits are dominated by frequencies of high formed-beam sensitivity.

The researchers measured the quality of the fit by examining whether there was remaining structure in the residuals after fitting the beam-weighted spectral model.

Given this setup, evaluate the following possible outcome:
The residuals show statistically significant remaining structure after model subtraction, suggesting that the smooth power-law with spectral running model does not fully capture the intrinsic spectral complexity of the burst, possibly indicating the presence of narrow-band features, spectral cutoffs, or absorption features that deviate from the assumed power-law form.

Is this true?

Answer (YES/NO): YES